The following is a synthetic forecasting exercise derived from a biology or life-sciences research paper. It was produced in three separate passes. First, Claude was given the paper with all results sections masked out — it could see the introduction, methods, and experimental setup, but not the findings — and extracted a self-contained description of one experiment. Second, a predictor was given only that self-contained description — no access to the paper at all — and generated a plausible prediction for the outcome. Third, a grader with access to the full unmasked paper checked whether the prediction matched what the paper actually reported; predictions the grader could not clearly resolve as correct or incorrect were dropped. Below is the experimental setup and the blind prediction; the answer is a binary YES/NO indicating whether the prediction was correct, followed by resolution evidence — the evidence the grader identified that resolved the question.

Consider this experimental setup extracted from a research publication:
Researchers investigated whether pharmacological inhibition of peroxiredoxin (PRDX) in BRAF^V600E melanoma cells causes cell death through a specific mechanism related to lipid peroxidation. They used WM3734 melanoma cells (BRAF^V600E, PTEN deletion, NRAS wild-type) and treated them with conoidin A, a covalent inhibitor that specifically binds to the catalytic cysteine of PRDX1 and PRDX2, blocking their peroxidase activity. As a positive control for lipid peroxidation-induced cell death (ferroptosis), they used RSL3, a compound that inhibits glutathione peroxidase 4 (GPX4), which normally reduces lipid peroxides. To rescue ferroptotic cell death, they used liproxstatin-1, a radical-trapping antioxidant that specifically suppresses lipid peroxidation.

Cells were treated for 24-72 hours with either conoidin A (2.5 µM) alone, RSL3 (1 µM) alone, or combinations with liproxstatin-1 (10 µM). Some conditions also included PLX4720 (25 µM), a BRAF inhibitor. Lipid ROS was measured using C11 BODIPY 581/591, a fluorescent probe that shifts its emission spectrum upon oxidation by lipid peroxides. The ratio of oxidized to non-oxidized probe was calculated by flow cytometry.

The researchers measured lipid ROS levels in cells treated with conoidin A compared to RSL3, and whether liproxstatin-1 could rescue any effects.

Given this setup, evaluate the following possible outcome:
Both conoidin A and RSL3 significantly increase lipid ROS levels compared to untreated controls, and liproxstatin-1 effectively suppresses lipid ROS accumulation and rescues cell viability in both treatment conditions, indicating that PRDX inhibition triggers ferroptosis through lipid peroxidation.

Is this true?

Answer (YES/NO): NO